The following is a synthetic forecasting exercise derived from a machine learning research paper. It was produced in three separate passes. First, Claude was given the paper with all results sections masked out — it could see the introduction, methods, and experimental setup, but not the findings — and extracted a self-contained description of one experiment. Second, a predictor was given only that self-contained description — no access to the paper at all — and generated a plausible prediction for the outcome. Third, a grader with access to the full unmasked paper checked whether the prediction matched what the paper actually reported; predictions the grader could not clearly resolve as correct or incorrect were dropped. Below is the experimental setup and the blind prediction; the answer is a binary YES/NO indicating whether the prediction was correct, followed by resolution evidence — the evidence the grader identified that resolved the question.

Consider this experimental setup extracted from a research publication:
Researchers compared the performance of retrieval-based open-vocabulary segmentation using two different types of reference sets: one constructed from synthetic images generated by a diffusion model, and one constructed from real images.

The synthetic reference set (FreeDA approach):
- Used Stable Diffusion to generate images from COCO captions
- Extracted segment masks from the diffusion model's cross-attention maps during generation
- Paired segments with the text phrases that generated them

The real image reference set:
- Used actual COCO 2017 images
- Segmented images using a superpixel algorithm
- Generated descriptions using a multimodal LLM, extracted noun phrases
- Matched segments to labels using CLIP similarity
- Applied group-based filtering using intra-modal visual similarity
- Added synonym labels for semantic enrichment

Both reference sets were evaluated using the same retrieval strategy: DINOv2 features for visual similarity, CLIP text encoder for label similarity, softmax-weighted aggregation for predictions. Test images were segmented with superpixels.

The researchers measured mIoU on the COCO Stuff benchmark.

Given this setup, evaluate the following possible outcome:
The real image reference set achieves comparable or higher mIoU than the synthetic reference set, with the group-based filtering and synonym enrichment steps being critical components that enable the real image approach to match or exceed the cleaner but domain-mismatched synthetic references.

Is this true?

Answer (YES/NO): YES